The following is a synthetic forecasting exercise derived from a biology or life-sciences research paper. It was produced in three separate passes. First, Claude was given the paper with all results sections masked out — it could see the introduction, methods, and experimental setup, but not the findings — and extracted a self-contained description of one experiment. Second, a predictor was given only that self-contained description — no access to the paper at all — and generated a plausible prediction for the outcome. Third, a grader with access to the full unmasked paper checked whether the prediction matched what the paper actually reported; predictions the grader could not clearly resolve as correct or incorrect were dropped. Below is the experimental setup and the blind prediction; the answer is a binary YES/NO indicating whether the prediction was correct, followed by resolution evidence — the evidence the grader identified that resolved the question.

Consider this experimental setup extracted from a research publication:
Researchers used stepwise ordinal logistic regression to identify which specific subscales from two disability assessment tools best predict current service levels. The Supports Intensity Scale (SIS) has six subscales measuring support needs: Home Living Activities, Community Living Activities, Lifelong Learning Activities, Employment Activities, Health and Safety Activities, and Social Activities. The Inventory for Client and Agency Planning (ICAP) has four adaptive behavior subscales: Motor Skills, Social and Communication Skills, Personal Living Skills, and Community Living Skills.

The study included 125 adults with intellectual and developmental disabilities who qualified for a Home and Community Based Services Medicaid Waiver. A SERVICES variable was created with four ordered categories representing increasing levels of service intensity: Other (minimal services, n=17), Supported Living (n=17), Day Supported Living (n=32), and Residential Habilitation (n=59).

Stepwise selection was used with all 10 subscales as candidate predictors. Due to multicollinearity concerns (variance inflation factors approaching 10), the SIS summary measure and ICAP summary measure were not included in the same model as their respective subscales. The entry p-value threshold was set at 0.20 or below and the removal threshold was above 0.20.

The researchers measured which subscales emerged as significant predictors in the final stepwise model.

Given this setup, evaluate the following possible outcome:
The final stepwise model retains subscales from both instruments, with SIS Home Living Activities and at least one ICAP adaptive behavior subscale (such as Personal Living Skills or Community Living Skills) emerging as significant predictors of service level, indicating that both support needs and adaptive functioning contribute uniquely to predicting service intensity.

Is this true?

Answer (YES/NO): NO